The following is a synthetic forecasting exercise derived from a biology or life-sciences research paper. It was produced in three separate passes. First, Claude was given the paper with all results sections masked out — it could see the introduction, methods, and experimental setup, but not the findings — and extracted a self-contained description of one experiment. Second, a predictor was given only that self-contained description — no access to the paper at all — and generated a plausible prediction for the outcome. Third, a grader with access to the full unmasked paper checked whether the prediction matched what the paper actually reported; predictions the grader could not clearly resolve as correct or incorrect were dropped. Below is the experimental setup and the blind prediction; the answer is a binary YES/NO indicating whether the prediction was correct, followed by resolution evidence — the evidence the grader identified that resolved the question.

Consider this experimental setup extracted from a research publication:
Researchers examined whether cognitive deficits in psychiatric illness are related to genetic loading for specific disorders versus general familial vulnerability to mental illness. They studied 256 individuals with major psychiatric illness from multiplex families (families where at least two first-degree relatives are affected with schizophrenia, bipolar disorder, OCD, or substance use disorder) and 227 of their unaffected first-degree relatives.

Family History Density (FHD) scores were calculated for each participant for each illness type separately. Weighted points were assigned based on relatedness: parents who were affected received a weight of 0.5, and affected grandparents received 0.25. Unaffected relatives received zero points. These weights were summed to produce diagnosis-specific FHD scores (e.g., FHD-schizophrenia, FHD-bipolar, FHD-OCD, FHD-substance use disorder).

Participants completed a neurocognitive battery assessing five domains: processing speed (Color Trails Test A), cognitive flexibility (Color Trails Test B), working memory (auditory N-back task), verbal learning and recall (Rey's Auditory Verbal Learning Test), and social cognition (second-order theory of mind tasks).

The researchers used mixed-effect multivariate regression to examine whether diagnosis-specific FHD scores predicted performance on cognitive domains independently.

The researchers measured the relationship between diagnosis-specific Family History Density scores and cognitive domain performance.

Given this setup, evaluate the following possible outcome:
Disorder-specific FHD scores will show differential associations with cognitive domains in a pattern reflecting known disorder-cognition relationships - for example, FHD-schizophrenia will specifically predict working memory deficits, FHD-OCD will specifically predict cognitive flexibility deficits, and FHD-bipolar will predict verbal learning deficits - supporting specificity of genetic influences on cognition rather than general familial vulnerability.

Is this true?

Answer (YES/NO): NO